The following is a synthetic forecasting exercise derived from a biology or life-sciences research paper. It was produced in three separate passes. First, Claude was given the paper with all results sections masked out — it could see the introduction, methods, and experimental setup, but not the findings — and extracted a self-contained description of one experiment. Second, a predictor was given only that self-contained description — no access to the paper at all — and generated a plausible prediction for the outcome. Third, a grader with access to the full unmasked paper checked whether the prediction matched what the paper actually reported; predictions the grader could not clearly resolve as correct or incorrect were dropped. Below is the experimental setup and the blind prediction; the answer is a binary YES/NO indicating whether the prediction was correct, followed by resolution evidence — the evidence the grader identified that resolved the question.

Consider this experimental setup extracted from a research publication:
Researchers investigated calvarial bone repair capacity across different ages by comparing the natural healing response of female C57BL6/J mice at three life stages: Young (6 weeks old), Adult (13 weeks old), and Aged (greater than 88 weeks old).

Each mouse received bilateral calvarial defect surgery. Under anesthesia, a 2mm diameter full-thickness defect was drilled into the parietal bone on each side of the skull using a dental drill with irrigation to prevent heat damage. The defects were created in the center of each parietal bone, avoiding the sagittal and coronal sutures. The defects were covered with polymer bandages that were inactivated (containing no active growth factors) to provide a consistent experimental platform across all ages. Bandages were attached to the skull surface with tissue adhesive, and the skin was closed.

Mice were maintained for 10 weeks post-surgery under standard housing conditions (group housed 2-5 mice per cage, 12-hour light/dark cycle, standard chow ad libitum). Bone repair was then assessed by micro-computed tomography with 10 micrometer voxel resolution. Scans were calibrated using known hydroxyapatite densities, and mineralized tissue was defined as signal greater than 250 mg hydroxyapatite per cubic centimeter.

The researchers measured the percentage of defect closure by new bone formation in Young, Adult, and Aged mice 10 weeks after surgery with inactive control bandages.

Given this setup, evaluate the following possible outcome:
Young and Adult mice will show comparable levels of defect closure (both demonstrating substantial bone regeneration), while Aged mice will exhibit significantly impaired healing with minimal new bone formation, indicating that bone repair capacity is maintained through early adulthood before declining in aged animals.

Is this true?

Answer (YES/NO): NO